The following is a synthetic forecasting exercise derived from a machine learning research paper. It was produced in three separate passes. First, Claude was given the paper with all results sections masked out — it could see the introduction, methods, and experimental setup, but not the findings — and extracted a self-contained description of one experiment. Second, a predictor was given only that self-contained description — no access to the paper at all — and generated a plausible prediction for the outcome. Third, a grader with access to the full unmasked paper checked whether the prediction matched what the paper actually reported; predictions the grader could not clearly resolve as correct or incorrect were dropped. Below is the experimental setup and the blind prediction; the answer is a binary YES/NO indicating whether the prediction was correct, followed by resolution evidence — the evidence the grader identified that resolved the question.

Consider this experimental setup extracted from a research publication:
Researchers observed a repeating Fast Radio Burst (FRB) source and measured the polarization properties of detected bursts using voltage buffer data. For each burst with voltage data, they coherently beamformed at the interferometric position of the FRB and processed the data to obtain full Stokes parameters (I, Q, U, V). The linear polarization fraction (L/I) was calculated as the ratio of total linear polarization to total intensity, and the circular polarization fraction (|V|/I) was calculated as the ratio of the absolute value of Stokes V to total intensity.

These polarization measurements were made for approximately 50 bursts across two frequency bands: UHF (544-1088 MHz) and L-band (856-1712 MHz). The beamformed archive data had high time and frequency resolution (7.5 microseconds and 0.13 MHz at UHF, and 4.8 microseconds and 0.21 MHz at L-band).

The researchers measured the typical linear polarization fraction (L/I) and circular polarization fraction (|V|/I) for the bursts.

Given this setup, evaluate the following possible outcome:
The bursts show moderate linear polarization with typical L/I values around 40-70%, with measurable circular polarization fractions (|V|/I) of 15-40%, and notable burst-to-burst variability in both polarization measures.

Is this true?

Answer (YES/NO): NO